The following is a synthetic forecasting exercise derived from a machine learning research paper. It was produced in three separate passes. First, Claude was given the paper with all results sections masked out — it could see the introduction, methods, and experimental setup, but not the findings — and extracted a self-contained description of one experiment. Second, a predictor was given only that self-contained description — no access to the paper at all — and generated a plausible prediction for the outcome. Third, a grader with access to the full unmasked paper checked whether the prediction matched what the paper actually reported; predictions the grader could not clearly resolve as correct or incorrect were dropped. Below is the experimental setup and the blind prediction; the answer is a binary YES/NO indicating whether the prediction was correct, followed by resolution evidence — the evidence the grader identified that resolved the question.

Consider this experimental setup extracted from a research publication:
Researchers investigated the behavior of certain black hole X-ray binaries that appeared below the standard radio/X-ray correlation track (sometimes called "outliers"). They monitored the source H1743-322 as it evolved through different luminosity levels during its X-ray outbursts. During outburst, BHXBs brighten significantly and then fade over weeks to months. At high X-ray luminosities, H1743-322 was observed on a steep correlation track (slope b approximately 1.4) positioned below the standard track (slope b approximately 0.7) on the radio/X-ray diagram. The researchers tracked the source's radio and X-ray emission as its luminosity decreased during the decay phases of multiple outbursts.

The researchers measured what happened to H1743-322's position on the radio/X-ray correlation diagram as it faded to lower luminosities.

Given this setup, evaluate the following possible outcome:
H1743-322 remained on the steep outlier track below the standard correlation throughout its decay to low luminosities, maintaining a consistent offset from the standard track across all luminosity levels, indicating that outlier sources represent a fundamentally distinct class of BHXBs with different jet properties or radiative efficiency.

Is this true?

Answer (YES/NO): NO